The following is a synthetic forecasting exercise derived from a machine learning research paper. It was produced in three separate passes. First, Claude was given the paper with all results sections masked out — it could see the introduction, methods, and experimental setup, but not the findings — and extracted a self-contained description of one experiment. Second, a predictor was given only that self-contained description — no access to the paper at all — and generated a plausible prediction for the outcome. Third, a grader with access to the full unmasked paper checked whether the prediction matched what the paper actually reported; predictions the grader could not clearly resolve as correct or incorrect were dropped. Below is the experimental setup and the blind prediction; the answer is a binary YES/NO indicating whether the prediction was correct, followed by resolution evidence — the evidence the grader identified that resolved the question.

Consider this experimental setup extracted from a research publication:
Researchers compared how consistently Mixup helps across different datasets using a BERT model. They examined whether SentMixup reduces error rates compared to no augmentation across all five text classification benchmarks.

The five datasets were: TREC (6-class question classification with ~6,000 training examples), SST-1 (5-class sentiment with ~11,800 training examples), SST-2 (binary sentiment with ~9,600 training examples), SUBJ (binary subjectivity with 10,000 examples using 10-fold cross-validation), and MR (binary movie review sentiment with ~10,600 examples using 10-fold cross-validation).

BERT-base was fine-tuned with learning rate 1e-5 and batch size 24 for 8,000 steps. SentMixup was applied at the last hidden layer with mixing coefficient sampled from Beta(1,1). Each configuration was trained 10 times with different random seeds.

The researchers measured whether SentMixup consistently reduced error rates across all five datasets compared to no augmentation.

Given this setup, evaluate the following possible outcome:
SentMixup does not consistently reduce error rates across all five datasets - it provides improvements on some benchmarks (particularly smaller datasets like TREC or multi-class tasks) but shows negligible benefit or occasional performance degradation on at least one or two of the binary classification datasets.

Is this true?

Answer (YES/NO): YES